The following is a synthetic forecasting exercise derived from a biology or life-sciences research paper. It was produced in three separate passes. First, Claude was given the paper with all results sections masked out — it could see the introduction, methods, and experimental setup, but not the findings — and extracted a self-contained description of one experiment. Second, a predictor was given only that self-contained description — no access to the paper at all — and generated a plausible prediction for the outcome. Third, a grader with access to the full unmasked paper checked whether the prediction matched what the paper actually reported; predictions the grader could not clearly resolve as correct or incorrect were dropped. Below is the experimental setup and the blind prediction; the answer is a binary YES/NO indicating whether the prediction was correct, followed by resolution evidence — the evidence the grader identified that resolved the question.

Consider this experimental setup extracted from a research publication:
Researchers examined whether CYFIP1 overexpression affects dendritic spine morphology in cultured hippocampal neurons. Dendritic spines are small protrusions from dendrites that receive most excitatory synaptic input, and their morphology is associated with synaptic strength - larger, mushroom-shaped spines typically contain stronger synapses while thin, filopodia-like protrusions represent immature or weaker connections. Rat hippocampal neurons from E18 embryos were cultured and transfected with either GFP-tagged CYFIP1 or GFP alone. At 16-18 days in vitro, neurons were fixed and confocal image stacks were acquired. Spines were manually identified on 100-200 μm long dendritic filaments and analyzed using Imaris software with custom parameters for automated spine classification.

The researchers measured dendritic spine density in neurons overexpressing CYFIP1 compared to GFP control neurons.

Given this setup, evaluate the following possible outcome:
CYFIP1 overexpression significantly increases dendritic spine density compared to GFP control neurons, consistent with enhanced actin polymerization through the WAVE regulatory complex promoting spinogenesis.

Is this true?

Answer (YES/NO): NO